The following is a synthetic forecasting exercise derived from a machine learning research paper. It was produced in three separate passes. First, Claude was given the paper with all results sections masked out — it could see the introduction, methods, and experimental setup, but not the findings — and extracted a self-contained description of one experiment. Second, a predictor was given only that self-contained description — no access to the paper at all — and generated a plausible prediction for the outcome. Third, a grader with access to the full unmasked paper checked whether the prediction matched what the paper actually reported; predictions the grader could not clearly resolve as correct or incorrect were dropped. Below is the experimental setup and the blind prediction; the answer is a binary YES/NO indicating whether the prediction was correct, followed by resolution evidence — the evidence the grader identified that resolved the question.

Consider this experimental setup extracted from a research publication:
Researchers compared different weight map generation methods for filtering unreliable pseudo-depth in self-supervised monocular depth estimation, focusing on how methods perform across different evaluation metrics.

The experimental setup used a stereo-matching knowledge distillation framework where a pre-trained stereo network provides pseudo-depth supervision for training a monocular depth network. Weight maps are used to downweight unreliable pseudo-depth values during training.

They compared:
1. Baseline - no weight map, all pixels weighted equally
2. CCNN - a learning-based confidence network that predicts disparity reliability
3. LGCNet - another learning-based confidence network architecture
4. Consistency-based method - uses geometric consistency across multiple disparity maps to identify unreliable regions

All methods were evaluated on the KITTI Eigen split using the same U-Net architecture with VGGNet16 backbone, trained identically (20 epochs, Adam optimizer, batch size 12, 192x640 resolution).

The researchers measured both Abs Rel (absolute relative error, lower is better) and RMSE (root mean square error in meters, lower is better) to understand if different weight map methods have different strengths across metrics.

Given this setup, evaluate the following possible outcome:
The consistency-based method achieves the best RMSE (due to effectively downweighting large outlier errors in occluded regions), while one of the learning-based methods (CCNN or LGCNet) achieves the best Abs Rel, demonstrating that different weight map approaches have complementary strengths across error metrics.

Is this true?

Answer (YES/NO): NO